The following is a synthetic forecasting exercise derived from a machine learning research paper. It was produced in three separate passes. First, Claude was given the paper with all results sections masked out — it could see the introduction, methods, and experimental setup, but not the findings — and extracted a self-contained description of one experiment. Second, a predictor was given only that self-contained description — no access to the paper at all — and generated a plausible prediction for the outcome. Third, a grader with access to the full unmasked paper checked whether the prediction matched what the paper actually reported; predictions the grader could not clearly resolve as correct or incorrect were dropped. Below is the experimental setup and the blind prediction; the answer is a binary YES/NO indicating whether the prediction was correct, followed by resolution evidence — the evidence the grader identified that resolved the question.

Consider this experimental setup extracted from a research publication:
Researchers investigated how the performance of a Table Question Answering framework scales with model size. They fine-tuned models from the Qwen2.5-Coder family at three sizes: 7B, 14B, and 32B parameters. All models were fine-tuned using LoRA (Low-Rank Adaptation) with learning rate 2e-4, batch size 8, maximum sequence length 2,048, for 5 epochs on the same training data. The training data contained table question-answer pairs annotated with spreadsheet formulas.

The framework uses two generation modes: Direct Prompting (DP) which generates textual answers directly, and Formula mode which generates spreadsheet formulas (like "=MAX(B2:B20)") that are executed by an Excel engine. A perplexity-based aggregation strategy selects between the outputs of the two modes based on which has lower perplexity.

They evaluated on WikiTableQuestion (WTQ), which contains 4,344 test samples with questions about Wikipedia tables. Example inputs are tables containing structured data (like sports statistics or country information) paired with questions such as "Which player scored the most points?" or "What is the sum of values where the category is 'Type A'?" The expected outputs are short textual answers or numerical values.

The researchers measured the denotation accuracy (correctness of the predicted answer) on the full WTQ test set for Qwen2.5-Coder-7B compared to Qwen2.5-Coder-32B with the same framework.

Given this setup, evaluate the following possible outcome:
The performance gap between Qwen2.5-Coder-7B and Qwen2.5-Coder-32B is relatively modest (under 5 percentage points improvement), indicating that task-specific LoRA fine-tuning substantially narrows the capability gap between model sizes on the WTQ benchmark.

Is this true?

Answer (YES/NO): YES